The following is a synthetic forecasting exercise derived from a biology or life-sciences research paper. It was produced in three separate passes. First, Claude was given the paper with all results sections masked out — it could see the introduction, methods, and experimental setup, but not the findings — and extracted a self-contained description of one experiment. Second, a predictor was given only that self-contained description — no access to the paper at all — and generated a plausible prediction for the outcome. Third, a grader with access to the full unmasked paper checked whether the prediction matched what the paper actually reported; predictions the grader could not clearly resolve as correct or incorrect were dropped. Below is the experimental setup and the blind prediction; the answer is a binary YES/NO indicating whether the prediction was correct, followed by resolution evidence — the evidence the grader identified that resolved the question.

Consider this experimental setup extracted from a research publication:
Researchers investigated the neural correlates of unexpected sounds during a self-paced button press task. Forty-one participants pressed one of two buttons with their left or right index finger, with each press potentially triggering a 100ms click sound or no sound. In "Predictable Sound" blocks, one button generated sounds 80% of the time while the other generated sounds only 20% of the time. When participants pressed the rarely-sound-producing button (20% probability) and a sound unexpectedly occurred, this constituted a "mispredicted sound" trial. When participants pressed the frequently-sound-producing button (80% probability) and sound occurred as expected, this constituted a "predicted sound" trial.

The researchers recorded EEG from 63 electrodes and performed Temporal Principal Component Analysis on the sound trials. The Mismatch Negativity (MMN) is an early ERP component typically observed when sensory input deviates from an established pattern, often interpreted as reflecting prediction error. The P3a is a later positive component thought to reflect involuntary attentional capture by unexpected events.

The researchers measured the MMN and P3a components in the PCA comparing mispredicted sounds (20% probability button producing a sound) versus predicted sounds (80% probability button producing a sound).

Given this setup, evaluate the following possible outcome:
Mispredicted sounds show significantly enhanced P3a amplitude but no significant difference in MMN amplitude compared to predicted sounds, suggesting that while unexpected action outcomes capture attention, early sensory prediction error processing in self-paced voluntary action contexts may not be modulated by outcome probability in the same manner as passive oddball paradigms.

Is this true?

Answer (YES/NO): NO